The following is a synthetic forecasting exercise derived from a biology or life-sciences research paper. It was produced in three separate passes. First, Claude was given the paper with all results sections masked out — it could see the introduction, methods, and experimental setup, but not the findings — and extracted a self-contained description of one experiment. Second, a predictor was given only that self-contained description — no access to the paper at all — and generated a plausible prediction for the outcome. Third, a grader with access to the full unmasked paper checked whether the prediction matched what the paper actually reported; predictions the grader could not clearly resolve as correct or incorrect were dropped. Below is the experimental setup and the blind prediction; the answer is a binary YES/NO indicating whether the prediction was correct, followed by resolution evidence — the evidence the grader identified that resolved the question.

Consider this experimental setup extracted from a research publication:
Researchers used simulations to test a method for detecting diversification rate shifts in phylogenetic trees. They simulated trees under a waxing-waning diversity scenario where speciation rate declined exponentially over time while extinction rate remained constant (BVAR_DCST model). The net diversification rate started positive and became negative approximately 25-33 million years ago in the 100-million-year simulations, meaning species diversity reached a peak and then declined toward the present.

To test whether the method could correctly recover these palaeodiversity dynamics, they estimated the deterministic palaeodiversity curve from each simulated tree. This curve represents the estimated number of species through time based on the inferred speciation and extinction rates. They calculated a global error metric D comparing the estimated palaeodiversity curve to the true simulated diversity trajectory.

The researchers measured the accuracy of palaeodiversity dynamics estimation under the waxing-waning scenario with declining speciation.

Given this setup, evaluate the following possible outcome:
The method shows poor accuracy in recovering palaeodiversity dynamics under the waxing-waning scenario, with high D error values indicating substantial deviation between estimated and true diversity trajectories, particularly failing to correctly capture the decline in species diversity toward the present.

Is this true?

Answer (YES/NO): NO